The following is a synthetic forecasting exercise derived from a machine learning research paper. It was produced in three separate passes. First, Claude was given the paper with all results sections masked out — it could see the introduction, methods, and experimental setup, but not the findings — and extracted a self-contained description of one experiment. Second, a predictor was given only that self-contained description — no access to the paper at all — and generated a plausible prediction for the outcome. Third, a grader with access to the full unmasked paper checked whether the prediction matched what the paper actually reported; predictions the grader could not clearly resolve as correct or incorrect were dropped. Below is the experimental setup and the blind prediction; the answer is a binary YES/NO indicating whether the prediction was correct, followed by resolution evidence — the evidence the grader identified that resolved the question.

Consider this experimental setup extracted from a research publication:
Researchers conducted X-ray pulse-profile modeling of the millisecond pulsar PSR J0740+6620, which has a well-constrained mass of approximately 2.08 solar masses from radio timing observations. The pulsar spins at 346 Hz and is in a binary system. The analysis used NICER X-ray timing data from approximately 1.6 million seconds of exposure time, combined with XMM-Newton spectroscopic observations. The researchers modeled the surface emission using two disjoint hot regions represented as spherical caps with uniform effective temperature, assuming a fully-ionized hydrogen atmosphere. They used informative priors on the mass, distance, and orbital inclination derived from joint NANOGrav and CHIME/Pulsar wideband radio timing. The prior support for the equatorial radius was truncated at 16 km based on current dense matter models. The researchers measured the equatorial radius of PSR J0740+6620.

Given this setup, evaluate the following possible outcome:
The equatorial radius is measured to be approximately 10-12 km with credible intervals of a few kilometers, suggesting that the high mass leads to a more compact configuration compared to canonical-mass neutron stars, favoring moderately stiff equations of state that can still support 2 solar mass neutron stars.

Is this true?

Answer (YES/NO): NO